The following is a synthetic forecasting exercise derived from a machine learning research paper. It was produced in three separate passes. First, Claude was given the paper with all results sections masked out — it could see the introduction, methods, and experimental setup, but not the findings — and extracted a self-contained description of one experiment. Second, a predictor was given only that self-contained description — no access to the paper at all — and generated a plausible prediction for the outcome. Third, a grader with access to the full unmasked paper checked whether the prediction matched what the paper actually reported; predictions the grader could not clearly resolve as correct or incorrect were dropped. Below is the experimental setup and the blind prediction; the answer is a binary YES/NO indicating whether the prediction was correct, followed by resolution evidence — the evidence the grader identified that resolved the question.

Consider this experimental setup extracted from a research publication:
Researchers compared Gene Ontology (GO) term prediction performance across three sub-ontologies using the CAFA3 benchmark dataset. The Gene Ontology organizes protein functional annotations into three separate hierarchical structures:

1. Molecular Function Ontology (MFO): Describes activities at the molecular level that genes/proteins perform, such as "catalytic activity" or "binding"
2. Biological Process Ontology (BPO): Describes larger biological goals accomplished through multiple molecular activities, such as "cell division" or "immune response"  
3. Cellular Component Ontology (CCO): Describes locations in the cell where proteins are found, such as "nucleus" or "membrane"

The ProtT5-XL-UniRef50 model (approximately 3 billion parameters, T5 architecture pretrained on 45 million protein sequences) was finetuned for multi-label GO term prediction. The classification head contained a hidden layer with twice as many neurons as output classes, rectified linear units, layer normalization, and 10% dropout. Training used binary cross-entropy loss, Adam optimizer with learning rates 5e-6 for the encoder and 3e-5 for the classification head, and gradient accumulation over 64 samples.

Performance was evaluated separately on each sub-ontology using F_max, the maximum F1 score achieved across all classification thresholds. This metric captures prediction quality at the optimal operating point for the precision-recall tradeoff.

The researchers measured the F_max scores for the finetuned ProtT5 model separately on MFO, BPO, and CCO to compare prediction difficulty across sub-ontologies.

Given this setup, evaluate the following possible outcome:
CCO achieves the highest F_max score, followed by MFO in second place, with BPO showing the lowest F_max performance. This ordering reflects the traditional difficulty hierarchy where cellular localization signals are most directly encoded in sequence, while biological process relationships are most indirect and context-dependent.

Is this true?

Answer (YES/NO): YES